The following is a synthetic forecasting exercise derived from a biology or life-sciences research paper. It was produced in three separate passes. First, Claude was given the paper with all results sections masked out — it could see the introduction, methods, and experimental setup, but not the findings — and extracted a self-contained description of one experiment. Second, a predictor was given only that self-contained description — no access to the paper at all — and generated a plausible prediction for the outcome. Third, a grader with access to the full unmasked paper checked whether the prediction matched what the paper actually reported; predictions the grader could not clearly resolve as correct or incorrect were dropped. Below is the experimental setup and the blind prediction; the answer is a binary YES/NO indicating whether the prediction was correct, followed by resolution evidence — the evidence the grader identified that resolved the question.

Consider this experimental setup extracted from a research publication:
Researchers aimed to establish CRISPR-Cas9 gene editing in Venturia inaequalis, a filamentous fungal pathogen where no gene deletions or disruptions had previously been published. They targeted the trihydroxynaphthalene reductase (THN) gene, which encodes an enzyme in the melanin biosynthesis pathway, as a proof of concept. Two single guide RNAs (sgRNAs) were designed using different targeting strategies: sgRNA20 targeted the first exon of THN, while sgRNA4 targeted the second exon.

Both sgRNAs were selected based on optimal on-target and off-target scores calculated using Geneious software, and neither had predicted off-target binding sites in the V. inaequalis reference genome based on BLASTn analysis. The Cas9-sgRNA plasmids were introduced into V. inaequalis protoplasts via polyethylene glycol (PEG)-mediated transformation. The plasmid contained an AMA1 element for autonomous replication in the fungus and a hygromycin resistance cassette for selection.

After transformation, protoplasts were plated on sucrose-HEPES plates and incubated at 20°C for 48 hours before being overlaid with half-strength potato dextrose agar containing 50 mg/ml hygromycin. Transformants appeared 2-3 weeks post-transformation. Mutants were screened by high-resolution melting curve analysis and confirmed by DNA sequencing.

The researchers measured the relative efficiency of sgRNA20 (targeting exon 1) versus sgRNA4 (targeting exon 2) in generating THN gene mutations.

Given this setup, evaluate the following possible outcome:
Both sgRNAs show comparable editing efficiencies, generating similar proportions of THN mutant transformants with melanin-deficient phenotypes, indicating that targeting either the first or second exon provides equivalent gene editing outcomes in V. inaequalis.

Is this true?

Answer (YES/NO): NO